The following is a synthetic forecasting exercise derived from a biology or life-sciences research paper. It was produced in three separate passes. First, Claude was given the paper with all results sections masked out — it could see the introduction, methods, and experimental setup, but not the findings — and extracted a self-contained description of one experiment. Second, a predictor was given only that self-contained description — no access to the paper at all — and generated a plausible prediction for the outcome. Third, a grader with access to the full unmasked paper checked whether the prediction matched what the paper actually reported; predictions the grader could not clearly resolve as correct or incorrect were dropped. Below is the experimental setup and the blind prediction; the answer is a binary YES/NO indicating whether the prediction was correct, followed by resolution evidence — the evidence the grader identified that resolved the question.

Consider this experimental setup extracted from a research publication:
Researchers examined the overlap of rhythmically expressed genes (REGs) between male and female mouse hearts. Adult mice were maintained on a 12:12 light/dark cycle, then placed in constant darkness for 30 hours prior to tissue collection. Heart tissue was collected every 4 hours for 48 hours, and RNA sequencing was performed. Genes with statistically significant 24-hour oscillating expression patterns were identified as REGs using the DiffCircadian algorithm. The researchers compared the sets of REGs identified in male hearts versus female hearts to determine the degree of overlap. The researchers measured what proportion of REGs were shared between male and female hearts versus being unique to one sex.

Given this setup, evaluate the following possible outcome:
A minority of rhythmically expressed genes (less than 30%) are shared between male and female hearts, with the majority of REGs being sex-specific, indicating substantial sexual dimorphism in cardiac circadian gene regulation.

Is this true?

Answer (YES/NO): NO